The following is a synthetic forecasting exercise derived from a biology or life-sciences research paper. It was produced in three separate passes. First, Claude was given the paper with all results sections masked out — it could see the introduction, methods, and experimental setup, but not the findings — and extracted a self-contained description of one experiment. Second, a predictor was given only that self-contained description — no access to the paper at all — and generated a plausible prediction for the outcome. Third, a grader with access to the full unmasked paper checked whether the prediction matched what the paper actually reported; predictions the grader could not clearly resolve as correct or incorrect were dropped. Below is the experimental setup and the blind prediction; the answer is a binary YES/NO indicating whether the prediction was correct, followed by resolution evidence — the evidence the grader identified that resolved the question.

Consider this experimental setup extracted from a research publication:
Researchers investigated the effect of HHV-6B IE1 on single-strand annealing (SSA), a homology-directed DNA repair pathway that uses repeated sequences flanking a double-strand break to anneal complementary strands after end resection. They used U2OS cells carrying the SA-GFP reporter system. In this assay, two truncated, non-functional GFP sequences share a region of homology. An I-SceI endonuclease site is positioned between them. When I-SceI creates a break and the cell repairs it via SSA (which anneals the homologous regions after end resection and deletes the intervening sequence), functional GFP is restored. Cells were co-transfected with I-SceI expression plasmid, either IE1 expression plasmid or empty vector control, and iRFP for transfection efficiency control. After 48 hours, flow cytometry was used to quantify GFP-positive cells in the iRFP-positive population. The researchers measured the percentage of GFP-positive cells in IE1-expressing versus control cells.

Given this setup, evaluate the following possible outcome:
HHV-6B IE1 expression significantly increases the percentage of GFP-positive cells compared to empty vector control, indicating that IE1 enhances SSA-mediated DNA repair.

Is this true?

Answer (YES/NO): NO